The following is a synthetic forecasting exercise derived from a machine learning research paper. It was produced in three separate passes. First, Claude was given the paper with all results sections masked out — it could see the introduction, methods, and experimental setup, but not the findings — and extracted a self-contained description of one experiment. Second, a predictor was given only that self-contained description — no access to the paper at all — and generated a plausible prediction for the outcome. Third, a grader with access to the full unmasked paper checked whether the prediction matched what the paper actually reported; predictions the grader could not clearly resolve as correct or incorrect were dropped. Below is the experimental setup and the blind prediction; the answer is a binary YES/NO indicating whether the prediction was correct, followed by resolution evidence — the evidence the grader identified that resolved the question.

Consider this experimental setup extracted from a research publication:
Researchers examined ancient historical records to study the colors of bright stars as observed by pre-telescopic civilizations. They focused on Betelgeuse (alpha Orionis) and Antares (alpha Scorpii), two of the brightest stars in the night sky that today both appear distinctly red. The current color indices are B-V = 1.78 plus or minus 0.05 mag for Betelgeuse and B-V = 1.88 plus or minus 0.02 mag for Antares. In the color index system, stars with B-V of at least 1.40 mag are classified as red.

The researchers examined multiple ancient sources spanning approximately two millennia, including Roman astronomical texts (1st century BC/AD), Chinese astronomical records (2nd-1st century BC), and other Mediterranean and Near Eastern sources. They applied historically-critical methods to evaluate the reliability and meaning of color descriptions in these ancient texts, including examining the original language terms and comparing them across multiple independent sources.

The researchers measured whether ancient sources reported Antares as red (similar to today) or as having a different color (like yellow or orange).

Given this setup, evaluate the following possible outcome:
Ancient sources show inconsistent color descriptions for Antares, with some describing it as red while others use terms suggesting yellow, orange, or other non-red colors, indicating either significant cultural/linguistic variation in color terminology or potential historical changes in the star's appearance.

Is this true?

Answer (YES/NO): NO